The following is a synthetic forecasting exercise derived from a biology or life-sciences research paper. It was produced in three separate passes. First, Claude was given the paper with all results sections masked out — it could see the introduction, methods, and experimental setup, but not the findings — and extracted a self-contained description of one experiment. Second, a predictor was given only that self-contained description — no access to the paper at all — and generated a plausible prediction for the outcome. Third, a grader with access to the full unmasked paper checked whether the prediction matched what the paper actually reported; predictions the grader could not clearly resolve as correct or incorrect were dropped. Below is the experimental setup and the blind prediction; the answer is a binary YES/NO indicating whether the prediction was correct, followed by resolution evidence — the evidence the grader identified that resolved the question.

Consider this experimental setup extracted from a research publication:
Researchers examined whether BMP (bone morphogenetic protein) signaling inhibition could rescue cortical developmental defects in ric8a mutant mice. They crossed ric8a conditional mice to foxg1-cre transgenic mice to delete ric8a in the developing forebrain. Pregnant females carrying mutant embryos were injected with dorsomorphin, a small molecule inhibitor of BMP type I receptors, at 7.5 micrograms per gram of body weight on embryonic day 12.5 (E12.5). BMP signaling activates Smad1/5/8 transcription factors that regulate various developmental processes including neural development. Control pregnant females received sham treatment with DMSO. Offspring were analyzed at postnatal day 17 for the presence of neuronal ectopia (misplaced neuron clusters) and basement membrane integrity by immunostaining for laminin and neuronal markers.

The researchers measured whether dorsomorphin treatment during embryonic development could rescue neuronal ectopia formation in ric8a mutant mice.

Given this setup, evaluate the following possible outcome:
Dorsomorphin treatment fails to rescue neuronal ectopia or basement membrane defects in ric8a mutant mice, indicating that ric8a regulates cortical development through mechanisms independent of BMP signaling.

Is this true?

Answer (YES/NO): NO